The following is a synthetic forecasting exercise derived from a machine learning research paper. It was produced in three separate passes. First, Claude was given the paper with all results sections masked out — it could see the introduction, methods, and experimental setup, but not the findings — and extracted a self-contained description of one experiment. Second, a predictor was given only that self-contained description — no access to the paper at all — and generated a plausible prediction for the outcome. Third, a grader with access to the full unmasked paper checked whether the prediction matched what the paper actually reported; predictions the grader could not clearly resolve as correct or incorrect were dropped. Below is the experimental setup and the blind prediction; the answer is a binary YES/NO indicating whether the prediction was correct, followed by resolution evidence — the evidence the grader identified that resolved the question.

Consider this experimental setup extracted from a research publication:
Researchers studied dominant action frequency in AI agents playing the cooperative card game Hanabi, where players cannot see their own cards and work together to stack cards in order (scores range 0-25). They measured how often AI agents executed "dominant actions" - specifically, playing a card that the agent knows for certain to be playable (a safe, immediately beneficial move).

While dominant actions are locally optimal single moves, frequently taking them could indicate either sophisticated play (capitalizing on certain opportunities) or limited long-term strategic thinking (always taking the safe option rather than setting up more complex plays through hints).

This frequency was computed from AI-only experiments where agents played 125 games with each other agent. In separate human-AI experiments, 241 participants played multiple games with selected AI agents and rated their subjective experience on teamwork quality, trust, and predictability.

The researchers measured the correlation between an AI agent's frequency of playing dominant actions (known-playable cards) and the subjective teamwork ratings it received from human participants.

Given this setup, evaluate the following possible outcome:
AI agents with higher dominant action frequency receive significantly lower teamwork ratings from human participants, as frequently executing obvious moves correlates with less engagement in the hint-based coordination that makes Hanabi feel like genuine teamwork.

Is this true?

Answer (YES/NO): NO